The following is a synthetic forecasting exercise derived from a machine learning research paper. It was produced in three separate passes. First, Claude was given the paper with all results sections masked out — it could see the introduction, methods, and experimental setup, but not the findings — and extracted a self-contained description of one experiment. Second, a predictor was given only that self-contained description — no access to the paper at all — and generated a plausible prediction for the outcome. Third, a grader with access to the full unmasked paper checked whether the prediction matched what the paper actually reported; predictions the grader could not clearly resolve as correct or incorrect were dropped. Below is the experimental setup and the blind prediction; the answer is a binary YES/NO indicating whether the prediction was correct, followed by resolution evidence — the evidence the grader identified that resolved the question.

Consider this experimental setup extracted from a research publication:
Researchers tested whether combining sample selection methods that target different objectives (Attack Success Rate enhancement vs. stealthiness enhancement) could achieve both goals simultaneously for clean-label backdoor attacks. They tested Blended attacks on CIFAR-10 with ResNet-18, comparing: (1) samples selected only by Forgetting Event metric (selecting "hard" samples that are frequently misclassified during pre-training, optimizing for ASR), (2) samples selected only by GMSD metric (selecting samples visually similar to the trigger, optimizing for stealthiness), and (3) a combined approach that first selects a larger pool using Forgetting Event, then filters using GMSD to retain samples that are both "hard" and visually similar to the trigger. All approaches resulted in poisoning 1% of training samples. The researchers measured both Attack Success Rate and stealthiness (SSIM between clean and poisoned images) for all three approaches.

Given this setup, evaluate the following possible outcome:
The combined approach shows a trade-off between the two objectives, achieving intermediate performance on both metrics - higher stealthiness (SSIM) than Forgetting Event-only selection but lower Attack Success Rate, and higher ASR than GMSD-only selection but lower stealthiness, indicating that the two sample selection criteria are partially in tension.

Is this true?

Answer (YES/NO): NO